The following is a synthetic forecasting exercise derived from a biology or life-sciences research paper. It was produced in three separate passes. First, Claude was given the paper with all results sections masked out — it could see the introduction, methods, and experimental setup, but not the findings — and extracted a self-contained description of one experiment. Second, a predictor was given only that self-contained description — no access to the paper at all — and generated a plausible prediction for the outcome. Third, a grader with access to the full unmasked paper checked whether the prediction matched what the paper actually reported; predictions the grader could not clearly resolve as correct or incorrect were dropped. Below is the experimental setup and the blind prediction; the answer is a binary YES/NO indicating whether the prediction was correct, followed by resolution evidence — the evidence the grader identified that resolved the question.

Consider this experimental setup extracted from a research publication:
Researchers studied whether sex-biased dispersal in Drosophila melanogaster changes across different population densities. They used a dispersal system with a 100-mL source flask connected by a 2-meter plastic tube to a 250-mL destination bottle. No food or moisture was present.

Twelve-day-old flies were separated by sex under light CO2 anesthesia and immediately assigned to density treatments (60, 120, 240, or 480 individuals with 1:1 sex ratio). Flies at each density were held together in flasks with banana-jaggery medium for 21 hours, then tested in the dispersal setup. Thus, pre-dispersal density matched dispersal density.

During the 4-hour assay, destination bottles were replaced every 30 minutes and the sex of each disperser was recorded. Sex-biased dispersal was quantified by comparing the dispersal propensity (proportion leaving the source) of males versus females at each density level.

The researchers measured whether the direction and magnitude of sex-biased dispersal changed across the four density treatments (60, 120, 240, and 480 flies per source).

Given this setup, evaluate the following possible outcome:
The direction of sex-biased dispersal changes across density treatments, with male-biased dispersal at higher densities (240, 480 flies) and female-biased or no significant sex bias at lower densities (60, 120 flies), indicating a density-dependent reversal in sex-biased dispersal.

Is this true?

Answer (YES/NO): NO